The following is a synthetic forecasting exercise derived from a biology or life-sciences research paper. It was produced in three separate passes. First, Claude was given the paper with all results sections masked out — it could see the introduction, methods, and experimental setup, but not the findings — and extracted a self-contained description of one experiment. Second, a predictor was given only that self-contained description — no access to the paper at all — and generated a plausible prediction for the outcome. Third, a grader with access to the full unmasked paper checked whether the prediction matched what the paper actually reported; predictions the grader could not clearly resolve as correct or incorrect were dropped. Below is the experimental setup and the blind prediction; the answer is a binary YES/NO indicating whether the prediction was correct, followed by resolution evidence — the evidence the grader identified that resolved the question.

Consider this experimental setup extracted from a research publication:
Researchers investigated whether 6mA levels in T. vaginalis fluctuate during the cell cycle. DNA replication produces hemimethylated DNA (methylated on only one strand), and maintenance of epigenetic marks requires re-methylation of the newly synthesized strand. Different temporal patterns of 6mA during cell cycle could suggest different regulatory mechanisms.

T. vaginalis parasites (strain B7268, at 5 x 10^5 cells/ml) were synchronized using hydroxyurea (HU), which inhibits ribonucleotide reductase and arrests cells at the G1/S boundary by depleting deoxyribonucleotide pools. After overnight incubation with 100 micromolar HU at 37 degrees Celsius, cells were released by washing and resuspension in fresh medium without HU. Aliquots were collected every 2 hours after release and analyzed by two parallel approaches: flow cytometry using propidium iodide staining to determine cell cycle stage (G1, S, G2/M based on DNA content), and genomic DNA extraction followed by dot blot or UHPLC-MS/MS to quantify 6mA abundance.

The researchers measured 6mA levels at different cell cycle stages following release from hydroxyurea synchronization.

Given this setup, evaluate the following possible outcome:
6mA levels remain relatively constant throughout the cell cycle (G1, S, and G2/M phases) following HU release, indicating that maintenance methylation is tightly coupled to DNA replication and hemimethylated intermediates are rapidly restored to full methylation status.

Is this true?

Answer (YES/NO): NO